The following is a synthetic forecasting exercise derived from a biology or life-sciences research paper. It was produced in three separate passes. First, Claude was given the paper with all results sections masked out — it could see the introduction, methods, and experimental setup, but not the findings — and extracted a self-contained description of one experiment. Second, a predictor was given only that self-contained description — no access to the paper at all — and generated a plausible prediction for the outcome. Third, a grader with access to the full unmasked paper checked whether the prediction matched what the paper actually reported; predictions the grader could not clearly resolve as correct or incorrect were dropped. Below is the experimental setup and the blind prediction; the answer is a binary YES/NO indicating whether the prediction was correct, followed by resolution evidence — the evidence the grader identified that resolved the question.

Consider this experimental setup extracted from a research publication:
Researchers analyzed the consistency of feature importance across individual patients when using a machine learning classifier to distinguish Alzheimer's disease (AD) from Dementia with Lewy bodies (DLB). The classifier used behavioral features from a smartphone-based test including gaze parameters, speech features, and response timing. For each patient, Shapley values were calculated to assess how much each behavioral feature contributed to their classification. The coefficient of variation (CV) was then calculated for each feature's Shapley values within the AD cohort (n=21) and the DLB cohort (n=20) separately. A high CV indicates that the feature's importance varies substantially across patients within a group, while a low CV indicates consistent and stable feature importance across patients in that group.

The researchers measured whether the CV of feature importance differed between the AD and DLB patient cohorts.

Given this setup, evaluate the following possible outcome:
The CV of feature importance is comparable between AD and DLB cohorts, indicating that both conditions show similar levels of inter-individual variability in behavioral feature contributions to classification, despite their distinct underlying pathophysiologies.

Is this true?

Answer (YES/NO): NO